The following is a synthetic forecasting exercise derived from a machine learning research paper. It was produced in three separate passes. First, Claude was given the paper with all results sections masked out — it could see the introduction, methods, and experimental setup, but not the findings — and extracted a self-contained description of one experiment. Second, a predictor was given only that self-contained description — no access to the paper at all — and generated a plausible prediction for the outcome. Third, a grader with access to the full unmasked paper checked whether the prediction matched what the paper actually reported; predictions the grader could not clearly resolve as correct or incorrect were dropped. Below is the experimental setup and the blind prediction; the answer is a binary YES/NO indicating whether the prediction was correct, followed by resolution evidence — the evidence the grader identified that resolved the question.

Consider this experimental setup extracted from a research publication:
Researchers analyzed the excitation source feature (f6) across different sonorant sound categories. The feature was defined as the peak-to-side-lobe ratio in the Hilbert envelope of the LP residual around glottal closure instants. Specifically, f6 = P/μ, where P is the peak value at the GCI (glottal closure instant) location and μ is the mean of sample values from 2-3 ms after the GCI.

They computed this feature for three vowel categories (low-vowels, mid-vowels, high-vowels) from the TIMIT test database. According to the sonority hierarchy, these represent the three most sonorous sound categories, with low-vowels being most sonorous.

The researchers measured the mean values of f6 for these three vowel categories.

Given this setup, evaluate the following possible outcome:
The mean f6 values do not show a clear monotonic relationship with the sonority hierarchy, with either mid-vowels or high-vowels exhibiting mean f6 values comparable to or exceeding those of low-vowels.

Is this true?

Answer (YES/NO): YES